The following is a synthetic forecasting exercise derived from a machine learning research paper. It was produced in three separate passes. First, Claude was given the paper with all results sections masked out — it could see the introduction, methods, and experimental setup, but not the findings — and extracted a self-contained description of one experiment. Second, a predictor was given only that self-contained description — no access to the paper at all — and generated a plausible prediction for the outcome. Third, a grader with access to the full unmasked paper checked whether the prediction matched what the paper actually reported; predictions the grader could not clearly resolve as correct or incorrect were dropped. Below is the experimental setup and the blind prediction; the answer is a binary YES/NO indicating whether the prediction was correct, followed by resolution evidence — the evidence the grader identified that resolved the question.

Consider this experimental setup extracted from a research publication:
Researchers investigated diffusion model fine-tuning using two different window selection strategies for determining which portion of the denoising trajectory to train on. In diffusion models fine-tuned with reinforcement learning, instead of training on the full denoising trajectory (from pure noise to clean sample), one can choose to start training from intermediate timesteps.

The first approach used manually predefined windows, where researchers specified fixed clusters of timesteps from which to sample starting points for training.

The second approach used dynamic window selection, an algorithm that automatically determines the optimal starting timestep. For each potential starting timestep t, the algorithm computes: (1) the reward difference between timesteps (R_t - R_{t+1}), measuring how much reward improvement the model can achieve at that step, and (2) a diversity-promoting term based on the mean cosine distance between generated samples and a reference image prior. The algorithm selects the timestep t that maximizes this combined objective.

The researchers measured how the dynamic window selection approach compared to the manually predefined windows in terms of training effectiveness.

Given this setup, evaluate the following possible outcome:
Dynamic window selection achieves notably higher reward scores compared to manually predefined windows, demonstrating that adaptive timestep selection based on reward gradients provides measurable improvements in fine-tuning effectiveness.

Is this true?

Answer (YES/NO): YES